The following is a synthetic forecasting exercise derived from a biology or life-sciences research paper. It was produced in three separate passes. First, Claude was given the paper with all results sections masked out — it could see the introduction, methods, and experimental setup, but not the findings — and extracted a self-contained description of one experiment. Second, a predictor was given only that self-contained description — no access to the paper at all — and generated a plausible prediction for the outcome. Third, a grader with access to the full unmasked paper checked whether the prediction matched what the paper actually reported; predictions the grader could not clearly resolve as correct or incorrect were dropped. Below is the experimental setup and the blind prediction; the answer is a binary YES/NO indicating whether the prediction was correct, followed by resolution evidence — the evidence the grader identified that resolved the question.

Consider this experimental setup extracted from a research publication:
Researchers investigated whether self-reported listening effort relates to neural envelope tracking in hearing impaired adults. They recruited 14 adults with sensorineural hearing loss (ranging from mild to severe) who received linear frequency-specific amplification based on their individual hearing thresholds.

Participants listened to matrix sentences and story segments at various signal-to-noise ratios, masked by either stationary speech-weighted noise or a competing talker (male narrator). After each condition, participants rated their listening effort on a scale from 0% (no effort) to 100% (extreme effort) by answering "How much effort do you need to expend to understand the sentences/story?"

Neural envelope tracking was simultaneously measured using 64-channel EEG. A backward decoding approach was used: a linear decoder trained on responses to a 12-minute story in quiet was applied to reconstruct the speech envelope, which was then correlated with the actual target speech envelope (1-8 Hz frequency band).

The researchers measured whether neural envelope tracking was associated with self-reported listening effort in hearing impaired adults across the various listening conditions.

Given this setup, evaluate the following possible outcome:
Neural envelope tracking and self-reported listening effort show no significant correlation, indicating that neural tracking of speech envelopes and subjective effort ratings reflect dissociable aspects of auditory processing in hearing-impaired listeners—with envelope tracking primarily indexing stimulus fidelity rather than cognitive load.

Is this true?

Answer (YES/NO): YES